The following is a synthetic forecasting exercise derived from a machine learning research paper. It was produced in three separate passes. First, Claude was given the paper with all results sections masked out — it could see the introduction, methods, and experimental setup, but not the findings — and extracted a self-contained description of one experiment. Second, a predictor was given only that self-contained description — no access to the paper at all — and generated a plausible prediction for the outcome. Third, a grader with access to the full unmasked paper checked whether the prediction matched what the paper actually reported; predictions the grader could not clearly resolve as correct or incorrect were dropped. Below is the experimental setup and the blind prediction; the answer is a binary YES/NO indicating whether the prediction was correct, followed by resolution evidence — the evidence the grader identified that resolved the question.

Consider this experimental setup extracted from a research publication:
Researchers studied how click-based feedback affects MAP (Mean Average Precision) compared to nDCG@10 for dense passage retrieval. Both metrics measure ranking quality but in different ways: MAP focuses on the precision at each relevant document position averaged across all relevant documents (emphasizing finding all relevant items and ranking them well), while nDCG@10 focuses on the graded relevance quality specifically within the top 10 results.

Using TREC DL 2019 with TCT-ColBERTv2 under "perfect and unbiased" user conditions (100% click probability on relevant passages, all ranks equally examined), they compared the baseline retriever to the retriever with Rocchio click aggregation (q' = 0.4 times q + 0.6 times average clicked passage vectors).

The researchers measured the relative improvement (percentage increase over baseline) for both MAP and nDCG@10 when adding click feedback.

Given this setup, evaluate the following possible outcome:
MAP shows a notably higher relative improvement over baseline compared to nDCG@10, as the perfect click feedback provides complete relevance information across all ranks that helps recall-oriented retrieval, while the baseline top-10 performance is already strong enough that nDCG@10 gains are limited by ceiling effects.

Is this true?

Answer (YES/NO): YES